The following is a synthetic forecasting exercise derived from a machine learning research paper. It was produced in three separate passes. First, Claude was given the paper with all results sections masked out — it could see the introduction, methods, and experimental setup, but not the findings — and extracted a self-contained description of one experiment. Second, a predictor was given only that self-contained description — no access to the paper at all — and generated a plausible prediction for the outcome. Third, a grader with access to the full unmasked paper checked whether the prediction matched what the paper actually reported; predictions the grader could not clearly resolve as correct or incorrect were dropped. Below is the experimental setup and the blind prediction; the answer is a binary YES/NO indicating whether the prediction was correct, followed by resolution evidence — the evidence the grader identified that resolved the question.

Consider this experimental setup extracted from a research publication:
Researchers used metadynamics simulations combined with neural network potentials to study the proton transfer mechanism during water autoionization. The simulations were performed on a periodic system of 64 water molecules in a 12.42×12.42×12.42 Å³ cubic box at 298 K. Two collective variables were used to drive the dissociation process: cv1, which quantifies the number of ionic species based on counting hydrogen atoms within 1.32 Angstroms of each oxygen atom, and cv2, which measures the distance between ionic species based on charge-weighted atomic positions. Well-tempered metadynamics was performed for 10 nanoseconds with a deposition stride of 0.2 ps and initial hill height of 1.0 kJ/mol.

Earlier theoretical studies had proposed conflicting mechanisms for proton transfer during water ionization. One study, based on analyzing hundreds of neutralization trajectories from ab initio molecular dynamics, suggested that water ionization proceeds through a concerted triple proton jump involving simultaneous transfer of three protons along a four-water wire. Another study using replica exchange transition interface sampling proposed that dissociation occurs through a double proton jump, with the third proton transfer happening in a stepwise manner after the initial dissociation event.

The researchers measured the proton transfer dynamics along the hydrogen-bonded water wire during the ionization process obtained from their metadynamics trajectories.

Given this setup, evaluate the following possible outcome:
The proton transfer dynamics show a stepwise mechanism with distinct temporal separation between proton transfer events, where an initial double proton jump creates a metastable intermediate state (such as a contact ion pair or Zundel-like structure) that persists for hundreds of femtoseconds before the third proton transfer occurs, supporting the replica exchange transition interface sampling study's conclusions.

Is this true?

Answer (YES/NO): NO